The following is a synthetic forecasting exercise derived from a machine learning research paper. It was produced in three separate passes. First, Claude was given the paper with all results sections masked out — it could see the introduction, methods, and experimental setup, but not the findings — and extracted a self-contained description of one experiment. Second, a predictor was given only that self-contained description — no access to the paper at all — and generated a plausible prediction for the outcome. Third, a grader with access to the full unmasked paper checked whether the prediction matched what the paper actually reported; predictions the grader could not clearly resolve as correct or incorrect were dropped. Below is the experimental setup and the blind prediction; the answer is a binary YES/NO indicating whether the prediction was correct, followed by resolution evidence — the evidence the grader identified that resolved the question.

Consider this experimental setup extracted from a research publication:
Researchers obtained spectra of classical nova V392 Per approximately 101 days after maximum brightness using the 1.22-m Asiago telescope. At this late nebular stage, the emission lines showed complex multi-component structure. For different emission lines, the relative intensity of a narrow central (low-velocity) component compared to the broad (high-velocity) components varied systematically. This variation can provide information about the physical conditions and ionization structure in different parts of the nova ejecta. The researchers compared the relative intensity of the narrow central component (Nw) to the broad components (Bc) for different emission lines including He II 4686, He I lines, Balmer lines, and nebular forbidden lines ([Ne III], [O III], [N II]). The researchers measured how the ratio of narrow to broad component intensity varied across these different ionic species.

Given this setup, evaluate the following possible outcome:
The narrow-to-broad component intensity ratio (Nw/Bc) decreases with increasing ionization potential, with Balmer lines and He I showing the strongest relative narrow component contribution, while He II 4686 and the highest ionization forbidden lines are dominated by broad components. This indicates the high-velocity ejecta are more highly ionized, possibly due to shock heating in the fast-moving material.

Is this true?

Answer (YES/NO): NO